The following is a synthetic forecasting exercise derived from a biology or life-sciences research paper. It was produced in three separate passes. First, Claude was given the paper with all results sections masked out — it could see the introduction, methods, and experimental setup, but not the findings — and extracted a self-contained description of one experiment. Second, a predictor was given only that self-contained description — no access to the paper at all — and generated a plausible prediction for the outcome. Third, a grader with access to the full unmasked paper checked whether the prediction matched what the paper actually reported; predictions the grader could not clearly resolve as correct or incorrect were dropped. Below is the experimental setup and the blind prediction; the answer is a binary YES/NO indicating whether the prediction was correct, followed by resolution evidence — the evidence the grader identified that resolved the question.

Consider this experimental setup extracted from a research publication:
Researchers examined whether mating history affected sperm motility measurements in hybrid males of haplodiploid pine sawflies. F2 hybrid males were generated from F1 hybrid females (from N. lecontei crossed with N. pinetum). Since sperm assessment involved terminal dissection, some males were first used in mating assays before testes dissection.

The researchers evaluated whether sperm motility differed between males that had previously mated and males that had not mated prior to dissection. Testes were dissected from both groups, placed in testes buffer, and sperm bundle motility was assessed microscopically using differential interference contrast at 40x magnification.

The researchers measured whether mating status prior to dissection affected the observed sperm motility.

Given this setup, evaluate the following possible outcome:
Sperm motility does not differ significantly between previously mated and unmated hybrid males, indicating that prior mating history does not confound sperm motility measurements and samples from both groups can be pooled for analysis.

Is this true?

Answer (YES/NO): YES